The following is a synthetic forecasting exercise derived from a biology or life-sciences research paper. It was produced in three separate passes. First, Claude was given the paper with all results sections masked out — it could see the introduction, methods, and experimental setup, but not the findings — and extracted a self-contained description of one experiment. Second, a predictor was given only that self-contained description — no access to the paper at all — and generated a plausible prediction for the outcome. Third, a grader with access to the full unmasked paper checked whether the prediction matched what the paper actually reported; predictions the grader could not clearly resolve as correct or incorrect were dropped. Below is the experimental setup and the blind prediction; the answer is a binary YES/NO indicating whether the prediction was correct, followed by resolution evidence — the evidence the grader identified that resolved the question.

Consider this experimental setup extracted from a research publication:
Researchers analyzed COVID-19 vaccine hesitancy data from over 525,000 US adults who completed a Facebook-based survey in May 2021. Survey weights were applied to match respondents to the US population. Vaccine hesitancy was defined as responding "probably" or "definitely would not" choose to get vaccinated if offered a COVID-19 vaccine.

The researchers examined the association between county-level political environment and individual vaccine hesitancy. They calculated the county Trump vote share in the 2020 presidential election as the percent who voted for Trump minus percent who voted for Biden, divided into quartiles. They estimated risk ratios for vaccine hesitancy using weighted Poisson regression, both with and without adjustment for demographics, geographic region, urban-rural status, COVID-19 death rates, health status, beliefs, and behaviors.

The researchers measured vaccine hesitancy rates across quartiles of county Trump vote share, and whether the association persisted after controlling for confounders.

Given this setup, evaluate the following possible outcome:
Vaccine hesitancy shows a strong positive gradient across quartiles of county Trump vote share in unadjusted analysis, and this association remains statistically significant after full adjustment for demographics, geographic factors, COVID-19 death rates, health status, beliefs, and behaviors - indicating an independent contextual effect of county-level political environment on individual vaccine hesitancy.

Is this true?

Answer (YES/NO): YES